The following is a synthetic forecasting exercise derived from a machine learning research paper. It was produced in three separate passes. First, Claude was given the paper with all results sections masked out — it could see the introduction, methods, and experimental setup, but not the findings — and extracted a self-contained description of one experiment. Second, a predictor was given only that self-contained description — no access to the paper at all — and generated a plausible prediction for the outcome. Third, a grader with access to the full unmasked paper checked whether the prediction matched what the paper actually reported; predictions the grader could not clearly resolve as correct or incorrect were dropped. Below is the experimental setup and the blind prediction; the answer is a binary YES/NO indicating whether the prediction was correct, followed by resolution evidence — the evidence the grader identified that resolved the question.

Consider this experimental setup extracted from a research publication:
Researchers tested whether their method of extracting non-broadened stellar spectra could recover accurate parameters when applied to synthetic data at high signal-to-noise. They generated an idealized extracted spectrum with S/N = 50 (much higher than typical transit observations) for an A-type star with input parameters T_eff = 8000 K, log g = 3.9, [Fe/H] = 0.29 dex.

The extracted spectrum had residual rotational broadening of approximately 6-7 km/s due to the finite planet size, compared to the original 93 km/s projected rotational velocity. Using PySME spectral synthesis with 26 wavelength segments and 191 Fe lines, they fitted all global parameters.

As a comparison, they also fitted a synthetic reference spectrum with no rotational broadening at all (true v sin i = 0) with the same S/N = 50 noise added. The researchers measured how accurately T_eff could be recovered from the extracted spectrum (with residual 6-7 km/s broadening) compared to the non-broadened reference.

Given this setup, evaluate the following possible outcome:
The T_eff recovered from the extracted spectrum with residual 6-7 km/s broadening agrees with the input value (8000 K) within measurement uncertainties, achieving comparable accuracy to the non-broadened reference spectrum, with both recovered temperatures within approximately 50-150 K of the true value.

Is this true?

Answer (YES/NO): NO